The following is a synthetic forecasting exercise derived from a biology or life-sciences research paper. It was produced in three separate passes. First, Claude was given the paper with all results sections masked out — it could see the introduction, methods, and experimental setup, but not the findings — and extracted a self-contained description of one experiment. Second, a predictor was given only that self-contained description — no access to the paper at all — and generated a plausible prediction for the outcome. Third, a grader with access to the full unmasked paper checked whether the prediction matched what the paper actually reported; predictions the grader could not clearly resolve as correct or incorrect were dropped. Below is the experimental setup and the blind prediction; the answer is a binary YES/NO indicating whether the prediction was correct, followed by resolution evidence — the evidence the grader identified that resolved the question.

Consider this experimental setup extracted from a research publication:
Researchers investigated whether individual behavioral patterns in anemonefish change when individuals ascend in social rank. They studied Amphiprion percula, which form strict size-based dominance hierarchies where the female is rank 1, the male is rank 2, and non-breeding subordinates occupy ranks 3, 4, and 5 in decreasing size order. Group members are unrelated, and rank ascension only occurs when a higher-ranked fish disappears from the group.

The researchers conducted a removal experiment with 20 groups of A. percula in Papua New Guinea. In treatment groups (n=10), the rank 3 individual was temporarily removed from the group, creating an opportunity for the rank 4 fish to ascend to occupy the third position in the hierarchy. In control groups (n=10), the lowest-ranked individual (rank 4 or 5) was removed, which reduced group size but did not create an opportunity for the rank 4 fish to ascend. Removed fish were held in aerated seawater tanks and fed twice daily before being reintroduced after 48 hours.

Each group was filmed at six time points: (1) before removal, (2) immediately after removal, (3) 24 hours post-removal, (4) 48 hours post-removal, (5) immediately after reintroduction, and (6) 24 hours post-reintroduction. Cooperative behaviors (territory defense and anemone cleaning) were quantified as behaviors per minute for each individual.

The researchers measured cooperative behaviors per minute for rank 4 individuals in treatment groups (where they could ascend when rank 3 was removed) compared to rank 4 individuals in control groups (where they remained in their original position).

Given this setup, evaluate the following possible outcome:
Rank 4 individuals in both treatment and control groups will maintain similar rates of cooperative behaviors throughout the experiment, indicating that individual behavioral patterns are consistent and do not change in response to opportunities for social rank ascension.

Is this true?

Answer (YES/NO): NO